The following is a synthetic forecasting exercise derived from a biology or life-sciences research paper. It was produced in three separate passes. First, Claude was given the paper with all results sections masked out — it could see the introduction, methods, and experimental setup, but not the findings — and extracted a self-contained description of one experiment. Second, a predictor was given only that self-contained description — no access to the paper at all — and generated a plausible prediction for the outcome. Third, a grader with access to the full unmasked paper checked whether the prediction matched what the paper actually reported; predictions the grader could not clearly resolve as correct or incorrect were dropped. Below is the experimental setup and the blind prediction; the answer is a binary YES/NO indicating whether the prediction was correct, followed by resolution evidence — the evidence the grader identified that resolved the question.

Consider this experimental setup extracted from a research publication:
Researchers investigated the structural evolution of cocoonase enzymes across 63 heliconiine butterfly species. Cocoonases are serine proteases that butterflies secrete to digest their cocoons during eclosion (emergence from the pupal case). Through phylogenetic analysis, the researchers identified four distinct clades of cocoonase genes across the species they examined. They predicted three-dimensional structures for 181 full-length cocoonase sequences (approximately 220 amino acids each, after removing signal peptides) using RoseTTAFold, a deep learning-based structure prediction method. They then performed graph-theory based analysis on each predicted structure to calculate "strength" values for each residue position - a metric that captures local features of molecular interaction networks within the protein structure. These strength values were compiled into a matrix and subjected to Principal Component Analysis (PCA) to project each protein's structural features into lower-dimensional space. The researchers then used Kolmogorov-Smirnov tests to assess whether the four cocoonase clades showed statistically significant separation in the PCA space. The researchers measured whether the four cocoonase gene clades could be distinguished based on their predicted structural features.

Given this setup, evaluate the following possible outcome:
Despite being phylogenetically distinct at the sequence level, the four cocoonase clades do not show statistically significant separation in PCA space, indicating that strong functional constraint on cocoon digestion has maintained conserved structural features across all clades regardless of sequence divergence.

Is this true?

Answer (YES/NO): NO